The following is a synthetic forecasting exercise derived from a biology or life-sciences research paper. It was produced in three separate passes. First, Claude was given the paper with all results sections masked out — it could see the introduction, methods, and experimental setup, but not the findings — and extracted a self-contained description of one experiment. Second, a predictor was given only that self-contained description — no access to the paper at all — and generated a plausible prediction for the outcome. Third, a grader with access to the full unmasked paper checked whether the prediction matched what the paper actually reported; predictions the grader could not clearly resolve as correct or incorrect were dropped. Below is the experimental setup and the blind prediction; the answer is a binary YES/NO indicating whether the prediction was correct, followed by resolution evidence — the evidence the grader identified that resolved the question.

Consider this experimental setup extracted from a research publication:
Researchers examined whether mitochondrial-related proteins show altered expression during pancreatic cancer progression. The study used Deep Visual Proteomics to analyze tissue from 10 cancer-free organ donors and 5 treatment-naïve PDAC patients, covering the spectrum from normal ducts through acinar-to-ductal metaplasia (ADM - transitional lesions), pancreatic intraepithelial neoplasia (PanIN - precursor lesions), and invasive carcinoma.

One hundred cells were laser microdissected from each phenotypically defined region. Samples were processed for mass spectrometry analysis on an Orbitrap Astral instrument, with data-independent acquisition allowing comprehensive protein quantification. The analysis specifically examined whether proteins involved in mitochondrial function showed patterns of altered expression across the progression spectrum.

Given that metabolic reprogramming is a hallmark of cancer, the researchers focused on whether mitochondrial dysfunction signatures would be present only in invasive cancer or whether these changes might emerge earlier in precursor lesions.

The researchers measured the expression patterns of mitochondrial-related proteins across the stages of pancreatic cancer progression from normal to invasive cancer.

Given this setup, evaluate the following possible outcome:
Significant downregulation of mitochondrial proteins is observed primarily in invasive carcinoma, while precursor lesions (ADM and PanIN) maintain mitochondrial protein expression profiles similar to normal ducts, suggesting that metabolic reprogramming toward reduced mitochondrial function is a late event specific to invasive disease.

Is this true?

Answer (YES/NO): NO